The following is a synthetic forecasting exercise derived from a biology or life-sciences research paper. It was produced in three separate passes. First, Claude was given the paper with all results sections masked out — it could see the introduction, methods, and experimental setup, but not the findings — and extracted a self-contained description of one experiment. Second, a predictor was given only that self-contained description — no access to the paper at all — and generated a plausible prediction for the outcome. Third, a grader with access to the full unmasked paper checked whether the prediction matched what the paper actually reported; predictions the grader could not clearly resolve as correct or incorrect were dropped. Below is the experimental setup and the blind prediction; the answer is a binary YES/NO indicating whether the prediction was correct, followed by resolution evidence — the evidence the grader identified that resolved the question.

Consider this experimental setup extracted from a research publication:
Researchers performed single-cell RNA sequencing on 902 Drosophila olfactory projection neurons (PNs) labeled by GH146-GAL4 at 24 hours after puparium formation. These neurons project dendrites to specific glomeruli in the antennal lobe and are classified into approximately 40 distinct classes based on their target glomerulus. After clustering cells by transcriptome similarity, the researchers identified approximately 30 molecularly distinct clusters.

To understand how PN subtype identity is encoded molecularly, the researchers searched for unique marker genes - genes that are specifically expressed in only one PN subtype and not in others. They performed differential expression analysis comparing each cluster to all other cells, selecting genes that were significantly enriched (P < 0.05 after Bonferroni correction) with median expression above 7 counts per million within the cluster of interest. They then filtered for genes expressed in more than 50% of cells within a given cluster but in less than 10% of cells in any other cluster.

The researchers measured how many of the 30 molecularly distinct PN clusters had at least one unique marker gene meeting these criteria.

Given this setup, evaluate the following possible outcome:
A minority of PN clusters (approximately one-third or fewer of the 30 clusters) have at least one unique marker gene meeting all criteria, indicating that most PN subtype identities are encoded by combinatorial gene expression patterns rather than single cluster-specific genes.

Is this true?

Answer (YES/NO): YES